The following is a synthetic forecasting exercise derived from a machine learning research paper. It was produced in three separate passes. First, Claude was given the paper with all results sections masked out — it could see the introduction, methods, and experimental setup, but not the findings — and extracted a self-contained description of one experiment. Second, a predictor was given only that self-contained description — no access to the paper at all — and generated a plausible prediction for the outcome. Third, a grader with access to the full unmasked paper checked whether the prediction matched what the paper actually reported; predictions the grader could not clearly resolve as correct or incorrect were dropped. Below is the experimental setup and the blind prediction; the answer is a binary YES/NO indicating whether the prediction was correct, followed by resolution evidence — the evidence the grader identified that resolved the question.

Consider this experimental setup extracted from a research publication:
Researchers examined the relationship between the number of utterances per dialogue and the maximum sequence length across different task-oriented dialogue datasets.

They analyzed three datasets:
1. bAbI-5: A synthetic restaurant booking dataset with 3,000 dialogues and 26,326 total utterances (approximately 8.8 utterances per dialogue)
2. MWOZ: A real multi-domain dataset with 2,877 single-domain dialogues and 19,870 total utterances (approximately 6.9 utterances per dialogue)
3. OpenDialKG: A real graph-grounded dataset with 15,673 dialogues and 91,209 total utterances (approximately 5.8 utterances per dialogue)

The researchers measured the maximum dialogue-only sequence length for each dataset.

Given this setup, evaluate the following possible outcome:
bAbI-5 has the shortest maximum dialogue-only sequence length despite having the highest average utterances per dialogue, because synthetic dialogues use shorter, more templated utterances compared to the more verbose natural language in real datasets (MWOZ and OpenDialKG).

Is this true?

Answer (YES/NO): NO